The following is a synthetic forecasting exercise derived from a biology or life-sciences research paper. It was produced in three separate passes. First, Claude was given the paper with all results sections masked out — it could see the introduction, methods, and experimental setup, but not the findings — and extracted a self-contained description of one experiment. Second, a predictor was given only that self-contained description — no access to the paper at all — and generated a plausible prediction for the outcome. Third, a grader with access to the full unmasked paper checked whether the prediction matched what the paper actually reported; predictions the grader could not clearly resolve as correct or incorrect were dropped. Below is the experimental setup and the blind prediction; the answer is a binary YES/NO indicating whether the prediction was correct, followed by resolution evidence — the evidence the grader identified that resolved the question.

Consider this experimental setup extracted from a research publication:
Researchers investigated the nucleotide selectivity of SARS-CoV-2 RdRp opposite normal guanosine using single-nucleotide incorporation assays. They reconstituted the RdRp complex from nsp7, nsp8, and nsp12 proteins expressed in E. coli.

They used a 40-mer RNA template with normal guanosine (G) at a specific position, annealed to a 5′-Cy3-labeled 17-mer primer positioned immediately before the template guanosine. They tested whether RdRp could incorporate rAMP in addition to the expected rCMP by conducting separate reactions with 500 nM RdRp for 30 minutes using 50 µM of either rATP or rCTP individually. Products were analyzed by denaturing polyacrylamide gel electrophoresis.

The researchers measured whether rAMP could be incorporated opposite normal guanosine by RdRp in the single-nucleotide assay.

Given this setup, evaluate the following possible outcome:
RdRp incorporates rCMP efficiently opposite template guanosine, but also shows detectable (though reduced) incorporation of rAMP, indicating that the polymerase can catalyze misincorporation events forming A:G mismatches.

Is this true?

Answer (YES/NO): NO